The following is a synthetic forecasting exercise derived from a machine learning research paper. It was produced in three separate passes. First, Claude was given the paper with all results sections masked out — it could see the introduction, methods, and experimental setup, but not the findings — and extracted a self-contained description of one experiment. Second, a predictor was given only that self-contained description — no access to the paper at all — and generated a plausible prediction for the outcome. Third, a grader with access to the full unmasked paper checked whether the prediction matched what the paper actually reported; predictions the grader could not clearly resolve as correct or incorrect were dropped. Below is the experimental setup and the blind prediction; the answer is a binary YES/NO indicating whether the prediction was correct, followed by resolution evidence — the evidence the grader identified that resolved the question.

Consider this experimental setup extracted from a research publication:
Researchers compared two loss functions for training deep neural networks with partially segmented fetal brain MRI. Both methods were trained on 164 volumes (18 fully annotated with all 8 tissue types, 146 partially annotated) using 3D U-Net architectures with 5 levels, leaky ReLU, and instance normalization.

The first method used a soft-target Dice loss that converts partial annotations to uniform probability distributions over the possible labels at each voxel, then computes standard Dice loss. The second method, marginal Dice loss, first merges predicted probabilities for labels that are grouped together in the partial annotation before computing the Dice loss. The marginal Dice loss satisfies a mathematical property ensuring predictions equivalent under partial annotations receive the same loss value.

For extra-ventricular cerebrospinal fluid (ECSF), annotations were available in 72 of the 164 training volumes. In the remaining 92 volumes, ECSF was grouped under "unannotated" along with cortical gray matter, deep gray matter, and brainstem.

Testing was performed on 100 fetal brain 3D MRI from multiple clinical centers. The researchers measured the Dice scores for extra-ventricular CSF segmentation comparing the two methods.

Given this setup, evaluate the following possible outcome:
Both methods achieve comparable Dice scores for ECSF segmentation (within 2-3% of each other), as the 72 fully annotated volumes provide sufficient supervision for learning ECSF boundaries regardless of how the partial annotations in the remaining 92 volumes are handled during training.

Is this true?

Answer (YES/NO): NO